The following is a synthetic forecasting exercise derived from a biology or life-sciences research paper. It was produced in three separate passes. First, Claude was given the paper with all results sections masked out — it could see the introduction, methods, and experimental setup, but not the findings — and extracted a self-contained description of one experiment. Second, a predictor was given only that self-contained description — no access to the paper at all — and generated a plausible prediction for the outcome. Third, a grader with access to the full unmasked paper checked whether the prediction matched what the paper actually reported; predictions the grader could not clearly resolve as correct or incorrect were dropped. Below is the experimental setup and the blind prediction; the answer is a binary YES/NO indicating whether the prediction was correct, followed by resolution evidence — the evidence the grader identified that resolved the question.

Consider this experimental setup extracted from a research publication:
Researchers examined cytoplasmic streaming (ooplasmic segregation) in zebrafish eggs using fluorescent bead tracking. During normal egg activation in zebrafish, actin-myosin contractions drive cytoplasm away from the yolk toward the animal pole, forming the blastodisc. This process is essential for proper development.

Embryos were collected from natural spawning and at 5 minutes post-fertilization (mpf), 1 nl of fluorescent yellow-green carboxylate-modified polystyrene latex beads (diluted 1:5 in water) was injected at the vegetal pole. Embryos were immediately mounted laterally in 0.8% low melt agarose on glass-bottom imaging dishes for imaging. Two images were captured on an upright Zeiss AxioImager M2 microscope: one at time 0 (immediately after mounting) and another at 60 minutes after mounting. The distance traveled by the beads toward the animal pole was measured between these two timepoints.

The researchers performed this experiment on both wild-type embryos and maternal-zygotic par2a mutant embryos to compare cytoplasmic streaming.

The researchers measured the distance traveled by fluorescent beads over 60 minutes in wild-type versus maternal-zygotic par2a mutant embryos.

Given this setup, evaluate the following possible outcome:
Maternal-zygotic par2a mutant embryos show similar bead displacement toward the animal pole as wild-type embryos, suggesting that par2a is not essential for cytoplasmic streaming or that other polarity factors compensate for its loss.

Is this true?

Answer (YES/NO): NO